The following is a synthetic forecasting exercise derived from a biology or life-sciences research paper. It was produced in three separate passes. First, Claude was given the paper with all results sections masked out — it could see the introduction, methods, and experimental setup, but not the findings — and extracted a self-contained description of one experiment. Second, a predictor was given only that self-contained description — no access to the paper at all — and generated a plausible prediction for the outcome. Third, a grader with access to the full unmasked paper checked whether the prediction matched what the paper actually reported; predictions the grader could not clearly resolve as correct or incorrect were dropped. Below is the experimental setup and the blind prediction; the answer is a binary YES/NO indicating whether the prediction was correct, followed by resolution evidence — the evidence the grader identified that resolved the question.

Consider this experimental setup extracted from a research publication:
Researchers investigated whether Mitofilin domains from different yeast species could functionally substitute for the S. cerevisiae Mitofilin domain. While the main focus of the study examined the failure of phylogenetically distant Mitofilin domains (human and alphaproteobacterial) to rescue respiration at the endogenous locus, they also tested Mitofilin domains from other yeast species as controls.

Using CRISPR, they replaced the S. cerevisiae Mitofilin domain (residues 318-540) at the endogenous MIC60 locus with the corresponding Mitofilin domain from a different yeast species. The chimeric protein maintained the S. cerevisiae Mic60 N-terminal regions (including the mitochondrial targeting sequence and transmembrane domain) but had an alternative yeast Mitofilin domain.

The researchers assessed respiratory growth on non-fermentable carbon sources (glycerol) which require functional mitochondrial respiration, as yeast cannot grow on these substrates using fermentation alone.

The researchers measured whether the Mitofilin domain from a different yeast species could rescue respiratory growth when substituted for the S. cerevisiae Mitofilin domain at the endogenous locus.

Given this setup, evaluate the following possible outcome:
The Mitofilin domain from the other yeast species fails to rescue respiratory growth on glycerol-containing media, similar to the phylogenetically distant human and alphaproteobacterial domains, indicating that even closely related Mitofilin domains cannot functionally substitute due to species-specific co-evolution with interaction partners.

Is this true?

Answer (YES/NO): NO